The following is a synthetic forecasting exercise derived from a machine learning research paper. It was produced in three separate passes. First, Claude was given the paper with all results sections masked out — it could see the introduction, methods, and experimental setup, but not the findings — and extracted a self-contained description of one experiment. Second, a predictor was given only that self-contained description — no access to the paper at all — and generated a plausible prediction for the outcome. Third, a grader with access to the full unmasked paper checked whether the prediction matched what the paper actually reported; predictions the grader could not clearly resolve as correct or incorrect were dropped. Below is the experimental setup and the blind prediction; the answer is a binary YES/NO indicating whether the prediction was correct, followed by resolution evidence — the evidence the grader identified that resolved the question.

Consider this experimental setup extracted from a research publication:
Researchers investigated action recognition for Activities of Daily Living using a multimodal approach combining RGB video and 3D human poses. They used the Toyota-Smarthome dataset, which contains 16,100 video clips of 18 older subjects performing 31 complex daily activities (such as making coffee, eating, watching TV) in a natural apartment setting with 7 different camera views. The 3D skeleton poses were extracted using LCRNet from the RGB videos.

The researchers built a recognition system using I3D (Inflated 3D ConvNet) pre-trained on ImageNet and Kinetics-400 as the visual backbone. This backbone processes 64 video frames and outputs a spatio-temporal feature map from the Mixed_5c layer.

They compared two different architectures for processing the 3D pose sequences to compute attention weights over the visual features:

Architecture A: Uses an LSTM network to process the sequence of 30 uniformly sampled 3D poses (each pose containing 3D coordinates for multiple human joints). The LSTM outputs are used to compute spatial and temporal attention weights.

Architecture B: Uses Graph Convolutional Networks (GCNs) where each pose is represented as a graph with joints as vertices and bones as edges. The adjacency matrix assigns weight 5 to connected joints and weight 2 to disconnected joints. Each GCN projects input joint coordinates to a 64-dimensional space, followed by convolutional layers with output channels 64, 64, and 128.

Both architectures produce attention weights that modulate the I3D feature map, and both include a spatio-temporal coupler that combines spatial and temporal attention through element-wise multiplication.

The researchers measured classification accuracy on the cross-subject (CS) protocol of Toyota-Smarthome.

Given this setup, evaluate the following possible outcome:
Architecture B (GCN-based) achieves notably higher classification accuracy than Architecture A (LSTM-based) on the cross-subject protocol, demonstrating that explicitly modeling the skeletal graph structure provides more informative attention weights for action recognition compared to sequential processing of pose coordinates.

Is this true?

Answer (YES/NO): YES